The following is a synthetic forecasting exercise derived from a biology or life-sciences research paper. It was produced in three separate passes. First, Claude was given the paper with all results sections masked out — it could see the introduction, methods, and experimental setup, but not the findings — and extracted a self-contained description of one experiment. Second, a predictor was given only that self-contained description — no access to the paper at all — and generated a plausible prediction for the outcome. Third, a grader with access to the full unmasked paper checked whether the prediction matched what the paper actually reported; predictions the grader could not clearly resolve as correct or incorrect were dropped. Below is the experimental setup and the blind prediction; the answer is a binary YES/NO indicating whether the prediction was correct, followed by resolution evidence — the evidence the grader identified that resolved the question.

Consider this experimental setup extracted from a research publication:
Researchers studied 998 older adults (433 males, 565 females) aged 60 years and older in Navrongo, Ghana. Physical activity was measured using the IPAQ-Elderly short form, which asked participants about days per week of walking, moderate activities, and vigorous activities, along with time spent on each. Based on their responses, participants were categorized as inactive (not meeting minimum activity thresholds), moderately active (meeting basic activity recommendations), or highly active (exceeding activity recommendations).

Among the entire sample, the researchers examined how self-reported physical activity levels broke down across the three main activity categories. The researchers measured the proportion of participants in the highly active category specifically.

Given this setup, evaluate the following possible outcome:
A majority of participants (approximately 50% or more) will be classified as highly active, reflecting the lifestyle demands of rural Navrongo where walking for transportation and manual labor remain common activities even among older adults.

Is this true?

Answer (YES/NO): NO